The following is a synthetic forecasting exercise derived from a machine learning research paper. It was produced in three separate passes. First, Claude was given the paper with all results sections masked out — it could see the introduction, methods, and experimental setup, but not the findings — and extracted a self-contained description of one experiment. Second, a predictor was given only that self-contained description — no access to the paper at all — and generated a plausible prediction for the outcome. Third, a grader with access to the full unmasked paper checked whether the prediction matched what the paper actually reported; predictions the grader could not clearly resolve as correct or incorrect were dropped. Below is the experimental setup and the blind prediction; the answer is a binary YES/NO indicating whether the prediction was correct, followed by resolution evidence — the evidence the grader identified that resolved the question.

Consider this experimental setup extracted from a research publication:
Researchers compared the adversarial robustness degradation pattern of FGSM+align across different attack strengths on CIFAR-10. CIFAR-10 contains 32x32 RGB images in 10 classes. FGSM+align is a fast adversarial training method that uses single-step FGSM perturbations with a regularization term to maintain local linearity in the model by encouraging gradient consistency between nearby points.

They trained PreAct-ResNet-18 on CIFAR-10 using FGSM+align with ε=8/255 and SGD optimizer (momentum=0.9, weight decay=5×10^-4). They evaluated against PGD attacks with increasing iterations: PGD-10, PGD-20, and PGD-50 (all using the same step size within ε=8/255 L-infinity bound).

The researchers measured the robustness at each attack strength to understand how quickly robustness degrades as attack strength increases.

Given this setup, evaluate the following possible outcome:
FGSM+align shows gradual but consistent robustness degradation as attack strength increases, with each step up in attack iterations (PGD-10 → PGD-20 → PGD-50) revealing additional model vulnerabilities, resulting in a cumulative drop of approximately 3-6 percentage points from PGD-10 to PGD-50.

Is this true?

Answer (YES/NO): NO